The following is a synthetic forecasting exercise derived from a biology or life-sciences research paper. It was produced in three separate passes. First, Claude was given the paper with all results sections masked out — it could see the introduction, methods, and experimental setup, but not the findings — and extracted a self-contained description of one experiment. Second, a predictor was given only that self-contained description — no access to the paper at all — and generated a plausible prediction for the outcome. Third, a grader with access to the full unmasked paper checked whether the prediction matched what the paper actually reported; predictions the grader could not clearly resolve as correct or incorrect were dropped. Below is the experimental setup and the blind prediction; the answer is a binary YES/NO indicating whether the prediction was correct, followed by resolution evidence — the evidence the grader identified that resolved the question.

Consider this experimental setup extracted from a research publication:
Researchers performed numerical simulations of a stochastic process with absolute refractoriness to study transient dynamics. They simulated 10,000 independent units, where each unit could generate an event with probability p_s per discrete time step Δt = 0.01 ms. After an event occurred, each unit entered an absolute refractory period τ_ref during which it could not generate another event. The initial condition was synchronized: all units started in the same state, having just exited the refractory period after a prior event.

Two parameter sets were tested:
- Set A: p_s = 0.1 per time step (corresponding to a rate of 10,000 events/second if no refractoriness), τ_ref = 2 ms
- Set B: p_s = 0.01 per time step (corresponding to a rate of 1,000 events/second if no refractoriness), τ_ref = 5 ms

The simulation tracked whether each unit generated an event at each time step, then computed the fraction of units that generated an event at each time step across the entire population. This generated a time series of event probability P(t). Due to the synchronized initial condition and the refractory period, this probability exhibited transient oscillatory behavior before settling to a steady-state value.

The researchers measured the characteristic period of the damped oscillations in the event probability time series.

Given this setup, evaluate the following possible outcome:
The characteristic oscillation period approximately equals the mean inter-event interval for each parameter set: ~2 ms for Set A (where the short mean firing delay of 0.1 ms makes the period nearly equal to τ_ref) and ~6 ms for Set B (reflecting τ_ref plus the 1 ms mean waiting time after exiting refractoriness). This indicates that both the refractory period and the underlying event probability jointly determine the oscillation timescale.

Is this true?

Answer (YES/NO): NO